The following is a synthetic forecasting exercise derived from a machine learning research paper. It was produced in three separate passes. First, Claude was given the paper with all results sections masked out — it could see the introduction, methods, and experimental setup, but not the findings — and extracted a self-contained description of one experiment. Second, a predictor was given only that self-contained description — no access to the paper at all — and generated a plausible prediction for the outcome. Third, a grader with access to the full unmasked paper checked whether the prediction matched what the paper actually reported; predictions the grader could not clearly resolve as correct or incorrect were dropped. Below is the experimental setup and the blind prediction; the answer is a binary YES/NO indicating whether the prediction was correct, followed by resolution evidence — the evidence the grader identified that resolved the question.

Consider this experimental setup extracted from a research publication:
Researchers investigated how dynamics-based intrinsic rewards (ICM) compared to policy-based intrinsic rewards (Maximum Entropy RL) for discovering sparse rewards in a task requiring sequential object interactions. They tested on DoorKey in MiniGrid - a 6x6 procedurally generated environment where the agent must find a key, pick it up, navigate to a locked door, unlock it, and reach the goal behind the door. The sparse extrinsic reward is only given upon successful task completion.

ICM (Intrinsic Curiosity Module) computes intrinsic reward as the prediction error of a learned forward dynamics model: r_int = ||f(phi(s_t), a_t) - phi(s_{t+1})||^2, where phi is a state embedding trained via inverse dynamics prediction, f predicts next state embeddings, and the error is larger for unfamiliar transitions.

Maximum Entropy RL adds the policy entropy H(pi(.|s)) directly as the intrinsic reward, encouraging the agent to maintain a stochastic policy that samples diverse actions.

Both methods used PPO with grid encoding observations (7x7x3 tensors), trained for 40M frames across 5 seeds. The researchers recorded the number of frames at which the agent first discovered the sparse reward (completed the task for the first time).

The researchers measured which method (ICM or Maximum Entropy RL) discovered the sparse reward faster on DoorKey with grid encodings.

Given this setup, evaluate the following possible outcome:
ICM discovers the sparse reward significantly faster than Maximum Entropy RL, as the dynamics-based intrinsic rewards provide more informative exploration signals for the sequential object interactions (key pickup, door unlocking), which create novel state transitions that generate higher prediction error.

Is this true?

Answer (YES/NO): NO